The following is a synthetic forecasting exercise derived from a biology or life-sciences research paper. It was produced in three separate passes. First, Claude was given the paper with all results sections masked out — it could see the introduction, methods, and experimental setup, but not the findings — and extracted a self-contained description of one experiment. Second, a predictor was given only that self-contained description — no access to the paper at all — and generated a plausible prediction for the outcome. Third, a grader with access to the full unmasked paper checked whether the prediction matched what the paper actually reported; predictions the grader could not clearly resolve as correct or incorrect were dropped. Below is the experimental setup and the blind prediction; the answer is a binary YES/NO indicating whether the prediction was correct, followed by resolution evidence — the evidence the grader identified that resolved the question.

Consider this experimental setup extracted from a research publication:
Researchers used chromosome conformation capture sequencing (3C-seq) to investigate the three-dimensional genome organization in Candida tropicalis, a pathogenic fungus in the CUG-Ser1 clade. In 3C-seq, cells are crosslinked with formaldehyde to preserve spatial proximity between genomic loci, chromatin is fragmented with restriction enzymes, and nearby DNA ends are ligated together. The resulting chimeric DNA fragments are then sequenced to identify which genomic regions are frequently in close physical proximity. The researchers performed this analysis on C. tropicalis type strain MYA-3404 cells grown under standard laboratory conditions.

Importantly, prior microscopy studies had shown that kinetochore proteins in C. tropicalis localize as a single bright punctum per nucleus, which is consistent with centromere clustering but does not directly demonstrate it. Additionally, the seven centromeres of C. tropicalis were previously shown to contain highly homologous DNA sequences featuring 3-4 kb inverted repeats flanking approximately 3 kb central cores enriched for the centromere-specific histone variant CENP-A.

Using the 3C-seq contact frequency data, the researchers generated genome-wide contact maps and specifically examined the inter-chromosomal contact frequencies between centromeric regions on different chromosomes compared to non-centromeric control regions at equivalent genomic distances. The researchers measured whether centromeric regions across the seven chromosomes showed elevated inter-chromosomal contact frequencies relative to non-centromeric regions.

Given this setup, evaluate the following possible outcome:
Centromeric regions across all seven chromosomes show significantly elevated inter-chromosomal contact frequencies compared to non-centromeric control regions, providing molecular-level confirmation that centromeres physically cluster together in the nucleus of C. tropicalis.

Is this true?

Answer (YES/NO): YES